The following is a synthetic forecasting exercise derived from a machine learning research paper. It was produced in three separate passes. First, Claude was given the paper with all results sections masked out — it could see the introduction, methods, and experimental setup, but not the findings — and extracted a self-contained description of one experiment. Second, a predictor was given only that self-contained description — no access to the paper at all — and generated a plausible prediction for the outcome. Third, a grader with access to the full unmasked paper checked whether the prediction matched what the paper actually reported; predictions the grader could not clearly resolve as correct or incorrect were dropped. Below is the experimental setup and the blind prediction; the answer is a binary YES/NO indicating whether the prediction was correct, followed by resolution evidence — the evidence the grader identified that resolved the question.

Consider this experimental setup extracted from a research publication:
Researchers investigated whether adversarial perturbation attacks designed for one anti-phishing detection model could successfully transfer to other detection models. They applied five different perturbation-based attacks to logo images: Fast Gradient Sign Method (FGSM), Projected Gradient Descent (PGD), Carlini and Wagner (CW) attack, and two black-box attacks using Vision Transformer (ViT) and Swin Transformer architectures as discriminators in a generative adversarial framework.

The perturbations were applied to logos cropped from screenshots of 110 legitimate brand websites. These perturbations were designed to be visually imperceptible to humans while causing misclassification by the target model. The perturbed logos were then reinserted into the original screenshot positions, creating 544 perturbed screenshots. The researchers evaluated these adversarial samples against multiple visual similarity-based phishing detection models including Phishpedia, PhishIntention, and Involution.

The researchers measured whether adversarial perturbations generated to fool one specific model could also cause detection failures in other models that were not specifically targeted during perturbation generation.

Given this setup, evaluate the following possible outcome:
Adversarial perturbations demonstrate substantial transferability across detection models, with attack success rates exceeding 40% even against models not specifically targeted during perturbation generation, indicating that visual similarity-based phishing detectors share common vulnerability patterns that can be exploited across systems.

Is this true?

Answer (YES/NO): YES